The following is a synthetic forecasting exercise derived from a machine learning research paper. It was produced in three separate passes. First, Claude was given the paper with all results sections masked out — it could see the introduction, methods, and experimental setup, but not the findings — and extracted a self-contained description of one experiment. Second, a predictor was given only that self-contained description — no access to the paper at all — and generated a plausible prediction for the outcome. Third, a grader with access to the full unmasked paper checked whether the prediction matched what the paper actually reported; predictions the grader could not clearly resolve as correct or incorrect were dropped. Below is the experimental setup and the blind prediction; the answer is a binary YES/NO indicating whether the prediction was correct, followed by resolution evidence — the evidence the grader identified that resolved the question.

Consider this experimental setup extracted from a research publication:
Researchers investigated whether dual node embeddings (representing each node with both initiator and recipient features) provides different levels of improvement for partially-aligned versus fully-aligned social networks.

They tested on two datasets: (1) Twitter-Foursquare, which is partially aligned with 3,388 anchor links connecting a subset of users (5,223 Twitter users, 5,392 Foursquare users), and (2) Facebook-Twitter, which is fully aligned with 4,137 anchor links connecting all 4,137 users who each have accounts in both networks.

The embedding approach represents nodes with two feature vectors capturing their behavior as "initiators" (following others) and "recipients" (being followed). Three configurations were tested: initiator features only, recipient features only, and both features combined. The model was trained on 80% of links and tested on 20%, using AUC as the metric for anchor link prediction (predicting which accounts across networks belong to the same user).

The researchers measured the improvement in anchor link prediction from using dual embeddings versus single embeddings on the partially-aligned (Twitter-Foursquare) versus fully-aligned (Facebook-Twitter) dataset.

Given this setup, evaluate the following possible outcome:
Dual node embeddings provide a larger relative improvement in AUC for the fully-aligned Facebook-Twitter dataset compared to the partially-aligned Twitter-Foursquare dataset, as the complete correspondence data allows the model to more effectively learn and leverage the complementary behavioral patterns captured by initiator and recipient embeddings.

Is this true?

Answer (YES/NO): NO